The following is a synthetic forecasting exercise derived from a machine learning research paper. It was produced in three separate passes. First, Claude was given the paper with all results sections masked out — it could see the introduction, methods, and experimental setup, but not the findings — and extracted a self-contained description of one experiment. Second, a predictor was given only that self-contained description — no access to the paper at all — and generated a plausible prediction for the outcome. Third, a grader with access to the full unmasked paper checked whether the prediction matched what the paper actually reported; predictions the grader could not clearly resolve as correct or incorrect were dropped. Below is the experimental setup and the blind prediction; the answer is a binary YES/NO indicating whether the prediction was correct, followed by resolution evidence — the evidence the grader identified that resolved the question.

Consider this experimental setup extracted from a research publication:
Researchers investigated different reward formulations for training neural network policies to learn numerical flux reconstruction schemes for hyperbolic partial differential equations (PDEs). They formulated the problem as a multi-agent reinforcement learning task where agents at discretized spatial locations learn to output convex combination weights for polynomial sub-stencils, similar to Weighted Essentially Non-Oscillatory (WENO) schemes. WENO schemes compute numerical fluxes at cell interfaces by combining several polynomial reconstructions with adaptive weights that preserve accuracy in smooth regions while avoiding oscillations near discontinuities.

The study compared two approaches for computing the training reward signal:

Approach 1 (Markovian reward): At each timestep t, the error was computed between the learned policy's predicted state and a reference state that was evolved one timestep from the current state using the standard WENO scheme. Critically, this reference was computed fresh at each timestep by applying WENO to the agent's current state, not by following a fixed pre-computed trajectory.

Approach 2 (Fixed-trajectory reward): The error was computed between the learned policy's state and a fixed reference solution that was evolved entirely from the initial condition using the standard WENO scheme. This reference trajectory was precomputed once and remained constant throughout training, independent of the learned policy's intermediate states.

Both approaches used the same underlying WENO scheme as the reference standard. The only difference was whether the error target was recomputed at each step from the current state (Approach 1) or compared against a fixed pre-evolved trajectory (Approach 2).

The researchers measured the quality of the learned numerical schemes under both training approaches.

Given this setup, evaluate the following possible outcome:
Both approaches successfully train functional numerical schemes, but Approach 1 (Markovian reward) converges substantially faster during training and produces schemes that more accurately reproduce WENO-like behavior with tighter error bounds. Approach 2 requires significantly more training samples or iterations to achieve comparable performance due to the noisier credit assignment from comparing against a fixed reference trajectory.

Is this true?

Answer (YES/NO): NO